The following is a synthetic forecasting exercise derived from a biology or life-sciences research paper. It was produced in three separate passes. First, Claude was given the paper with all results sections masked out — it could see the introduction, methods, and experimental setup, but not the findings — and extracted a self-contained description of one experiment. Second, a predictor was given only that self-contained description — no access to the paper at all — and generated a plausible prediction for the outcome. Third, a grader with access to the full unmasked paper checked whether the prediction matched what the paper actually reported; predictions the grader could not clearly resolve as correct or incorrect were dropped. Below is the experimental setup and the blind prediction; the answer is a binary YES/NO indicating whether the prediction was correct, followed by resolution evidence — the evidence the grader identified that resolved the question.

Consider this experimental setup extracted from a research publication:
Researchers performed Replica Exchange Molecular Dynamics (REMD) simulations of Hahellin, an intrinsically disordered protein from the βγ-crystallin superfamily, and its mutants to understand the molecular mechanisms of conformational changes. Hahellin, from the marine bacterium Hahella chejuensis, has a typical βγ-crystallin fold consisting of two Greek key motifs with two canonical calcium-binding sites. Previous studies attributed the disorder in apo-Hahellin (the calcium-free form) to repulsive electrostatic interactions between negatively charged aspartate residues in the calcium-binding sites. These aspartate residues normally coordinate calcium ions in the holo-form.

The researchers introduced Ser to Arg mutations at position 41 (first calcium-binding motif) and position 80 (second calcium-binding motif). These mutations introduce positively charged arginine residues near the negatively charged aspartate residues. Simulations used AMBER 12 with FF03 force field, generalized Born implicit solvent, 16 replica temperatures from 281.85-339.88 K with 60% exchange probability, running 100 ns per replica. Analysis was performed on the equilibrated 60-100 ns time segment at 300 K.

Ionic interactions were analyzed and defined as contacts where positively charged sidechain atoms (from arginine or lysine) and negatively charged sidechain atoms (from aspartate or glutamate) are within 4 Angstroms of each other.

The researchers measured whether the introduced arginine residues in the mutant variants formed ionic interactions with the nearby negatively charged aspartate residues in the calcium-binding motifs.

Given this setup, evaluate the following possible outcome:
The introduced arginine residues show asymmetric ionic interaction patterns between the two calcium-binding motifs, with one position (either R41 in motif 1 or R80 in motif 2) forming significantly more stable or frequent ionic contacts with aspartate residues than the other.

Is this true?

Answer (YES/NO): YES